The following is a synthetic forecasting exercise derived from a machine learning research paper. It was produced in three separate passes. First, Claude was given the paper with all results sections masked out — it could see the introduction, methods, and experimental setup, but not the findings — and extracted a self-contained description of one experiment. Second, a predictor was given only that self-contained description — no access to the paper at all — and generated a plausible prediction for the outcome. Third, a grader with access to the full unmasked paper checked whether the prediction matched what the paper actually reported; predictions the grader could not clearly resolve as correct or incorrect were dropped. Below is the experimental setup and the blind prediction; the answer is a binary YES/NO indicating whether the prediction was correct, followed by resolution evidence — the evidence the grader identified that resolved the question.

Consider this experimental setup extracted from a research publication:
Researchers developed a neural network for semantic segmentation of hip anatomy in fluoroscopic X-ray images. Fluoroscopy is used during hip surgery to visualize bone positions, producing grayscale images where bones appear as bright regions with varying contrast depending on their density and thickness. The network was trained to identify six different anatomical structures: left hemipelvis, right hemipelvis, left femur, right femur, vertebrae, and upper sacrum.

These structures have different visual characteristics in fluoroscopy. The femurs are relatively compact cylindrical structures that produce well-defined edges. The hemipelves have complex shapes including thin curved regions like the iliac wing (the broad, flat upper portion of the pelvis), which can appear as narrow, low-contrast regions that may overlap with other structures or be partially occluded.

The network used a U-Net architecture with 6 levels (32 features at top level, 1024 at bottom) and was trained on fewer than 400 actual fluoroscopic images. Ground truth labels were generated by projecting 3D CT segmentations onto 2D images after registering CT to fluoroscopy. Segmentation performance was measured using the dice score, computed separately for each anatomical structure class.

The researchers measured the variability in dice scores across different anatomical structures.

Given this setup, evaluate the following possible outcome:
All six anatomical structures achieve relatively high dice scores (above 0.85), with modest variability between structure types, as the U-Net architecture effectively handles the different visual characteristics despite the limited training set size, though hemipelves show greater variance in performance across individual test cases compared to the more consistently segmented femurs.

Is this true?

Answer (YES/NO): NO